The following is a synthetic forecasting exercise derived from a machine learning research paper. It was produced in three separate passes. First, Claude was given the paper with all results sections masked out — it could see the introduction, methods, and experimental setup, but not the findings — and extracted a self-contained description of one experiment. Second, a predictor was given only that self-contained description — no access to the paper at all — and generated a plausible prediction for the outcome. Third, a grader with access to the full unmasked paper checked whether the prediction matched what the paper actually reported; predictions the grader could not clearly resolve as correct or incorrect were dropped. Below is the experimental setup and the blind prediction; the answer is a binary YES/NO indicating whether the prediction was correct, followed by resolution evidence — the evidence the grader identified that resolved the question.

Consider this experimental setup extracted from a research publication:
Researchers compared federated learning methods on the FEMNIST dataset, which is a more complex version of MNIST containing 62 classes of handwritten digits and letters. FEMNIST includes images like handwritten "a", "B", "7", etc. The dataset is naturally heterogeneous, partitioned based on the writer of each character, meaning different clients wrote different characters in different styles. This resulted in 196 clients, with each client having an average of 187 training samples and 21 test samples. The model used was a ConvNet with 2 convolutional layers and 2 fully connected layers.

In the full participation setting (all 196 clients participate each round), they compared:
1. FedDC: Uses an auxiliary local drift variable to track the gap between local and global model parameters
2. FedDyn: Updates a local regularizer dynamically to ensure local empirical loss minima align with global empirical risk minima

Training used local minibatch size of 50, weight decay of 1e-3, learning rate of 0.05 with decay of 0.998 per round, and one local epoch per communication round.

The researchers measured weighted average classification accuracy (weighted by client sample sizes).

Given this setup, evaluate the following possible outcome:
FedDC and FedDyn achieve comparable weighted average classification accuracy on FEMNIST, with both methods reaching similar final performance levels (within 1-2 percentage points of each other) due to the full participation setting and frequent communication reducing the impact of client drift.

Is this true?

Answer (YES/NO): YES